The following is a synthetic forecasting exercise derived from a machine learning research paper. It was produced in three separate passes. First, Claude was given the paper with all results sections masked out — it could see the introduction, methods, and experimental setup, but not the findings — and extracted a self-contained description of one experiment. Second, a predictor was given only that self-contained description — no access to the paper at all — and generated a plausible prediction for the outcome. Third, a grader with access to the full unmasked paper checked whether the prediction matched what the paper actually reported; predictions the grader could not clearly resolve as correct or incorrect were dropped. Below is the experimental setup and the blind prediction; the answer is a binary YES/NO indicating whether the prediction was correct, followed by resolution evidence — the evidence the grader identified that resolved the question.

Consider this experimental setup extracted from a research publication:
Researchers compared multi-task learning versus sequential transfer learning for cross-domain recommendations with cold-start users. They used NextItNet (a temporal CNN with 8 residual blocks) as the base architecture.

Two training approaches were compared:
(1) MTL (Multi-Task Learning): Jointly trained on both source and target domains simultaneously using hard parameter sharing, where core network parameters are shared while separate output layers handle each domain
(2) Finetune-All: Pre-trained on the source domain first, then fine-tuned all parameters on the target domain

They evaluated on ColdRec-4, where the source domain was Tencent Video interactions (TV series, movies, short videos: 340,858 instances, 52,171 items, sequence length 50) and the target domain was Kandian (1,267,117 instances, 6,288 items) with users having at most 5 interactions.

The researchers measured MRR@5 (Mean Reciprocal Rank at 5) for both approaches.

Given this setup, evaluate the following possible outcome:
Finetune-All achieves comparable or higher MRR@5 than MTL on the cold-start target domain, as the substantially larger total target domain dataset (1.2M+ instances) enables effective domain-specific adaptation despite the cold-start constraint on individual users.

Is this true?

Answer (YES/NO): NO